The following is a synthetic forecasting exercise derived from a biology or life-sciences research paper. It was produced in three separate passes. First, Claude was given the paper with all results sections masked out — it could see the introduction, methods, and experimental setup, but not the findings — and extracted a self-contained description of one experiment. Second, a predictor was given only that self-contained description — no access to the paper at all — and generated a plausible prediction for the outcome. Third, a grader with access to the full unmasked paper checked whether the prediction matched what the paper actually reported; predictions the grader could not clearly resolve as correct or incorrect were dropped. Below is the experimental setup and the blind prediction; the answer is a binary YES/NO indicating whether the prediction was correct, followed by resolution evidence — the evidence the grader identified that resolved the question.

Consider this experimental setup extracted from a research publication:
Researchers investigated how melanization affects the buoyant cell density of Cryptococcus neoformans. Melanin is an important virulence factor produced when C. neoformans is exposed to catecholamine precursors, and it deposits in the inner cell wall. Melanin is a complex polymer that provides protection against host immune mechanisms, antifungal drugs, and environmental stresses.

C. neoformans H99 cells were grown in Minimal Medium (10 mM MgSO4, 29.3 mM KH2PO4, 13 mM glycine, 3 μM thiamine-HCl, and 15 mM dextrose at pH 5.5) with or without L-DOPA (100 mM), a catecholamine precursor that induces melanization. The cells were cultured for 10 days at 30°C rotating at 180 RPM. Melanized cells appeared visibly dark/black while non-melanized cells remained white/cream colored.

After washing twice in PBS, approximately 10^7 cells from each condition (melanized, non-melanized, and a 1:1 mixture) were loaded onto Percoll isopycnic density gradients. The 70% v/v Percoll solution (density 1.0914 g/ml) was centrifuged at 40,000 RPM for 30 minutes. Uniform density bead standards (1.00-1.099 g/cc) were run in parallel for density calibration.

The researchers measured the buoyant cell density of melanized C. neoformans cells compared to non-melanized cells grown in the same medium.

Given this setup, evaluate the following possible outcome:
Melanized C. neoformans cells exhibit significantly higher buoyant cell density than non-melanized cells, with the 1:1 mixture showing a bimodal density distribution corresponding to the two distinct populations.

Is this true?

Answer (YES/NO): NO